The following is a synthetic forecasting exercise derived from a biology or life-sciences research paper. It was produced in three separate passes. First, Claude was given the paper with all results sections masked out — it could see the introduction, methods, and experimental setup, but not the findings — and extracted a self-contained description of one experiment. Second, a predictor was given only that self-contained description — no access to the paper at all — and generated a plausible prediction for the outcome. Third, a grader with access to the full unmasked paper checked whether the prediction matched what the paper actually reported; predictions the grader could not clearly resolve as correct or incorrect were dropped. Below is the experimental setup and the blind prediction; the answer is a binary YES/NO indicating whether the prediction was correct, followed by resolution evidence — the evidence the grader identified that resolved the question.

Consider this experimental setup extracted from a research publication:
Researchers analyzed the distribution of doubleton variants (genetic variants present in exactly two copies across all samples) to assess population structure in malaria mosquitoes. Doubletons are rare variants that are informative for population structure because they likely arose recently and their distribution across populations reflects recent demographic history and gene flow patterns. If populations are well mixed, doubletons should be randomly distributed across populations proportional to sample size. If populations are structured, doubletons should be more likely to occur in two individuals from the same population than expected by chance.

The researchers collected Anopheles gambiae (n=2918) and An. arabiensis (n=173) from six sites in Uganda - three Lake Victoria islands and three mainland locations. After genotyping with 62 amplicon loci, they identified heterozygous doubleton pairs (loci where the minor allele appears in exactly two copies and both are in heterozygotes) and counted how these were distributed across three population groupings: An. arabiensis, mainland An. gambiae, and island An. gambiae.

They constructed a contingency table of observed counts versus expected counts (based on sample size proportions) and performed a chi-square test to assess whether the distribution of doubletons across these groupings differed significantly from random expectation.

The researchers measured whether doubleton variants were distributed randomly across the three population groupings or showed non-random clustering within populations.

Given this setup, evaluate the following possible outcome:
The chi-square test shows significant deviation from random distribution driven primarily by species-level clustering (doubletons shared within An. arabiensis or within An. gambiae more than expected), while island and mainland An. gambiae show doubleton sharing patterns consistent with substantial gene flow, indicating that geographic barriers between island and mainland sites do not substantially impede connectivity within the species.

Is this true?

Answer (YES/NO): NO